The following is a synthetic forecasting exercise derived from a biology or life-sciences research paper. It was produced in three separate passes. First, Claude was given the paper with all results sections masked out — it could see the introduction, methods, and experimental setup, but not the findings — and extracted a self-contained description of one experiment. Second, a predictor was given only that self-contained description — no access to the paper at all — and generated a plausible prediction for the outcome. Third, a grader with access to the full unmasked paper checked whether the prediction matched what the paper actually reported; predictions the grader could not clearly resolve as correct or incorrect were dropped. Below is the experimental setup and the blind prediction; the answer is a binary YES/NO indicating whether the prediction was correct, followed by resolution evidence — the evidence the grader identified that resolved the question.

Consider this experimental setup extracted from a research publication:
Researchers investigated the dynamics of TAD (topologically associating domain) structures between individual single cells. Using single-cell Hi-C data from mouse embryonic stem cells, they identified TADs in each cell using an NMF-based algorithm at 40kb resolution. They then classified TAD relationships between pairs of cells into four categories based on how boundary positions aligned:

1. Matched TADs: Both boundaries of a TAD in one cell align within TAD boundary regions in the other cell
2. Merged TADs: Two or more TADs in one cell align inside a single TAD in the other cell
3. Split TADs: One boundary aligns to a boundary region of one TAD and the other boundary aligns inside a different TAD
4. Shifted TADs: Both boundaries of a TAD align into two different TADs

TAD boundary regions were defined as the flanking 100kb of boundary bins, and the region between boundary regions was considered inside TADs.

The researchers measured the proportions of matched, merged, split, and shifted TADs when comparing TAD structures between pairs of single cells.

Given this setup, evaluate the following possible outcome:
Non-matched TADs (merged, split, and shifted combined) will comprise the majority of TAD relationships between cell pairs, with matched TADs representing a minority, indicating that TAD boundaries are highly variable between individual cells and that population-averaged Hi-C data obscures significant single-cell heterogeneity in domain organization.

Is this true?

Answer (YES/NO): YES